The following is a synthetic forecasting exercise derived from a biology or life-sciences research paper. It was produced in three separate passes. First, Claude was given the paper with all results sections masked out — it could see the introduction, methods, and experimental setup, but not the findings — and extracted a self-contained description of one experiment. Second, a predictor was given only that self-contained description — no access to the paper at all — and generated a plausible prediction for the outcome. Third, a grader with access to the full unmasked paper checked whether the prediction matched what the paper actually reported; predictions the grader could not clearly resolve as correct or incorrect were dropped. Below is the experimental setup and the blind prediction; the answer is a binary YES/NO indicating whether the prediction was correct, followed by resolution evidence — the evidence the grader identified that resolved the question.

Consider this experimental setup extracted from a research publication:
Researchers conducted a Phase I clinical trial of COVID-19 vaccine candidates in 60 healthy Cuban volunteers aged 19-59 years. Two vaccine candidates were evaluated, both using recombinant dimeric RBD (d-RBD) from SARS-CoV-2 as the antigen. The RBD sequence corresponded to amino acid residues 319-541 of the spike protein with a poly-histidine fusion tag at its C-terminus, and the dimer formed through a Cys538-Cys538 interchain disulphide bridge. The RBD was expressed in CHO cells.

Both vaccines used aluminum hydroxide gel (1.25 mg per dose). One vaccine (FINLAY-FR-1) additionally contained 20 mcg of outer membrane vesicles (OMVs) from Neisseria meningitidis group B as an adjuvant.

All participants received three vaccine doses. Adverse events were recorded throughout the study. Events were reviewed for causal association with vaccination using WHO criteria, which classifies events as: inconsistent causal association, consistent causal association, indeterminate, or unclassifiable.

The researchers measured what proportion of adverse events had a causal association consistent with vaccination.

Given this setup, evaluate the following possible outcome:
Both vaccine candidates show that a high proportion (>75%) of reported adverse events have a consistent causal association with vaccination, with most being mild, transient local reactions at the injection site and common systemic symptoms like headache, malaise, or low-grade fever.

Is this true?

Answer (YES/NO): NO